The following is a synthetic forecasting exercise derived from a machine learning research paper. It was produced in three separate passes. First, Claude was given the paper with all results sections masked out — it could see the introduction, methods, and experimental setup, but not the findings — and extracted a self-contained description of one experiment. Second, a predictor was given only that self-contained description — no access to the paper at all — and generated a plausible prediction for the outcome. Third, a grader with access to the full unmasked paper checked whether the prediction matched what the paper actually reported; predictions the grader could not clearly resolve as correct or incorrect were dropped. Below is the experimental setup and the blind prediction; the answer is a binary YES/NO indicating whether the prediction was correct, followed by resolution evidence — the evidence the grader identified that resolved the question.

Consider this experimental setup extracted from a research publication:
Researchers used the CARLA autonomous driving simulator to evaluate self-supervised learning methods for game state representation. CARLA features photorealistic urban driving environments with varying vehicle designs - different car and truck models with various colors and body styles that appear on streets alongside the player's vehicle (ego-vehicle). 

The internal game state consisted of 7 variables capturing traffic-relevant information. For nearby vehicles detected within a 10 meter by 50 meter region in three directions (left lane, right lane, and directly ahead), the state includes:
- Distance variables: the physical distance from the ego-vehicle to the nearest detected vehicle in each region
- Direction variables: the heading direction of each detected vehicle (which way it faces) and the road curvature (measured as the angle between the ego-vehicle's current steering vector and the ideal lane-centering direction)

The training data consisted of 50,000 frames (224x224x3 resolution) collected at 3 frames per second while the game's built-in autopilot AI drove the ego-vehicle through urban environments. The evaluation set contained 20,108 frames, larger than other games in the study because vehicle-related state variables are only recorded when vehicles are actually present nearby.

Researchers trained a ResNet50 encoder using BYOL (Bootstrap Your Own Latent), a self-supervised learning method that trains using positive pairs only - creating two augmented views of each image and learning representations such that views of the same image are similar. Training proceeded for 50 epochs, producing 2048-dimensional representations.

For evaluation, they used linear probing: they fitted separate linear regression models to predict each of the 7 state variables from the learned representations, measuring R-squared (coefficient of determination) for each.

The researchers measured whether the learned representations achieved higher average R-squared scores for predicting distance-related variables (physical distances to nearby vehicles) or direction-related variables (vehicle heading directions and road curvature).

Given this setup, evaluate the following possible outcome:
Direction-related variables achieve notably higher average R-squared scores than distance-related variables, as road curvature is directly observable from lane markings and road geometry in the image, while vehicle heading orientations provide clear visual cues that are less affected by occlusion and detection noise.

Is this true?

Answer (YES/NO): NO